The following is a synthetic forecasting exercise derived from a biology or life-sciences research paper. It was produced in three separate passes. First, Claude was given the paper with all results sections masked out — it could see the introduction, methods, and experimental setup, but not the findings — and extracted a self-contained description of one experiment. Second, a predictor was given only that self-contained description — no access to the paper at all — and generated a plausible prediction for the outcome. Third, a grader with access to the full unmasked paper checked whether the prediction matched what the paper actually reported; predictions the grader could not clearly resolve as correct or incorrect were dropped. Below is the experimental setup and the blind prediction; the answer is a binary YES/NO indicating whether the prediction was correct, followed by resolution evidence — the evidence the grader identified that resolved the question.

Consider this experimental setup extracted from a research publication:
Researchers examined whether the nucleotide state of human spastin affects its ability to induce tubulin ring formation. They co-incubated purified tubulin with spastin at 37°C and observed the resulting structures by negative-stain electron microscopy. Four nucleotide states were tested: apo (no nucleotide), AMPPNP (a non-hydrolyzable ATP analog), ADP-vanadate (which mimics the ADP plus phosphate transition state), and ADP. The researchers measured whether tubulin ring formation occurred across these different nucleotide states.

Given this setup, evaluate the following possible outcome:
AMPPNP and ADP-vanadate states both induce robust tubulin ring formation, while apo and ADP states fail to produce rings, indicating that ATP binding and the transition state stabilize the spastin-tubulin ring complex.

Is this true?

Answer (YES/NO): NO